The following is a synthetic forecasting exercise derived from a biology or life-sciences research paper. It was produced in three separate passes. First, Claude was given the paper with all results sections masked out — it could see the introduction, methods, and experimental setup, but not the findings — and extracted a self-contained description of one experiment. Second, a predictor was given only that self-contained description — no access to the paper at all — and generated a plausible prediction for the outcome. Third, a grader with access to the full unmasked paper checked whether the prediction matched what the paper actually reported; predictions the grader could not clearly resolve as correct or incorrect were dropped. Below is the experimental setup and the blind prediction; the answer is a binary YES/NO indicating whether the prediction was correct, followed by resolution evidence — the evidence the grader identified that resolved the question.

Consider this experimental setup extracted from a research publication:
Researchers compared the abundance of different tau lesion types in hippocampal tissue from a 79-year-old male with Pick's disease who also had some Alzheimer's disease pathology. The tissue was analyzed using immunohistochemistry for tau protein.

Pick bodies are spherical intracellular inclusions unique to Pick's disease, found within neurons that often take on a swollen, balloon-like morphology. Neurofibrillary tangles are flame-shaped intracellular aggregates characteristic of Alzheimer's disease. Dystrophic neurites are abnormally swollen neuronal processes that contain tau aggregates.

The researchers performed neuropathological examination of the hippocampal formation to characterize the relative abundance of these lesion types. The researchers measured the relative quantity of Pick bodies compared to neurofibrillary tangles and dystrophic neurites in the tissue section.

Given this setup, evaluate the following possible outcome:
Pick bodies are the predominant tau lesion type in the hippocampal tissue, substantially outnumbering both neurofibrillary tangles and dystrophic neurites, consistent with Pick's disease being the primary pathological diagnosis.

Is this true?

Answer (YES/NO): YES